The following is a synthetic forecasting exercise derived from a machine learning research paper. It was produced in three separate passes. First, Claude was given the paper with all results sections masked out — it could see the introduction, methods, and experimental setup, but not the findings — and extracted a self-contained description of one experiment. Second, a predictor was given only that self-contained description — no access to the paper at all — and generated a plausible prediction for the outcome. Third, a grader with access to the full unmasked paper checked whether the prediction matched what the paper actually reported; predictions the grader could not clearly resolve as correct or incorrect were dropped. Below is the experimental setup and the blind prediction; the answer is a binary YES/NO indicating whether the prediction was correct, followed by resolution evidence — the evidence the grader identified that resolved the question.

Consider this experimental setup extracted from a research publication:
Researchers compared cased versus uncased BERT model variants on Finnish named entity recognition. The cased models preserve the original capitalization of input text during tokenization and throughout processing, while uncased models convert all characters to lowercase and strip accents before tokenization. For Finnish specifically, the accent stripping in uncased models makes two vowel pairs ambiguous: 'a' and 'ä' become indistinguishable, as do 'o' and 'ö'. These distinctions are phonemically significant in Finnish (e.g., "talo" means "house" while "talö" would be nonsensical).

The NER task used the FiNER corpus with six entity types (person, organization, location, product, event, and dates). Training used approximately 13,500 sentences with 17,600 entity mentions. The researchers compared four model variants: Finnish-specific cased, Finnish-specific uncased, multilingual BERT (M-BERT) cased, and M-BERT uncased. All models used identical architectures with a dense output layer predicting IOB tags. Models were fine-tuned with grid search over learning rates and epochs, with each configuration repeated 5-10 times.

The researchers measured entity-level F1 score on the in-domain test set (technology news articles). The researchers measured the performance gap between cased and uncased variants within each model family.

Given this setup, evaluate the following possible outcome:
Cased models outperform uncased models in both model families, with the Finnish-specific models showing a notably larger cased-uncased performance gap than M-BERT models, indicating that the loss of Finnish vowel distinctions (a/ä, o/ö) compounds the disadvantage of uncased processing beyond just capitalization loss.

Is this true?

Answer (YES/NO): NO